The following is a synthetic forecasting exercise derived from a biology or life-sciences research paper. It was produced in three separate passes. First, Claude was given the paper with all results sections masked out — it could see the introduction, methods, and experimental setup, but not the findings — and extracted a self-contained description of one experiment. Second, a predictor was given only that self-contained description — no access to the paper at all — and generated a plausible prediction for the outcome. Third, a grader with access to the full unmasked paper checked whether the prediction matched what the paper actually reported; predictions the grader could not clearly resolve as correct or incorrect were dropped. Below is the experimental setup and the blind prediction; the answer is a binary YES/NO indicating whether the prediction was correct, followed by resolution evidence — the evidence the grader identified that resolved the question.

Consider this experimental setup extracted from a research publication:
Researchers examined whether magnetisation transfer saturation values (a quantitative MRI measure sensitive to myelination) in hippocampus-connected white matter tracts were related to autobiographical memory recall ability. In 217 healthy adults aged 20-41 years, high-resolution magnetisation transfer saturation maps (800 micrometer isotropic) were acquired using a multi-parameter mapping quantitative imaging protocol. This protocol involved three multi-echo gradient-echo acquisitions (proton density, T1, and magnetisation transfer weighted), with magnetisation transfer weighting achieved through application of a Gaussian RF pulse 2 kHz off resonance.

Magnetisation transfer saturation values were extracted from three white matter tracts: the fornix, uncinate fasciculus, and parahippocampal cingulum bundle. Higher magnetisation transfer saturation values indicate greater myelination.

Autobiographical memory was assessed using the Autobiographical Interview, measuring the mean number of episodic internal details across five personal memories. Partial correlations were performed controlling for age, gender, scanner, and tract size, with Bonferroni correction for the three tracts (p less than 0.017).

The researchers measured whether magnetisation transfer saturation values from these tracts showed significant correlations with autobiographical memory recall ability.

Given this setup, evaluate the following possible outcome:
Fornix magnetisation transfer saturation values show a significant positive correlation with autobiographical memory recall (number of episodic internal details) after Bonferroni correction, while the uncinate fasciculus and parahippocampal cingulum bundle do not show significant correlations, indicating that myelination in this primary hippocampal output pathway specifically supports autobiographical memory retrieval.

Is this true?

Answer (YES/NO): NO